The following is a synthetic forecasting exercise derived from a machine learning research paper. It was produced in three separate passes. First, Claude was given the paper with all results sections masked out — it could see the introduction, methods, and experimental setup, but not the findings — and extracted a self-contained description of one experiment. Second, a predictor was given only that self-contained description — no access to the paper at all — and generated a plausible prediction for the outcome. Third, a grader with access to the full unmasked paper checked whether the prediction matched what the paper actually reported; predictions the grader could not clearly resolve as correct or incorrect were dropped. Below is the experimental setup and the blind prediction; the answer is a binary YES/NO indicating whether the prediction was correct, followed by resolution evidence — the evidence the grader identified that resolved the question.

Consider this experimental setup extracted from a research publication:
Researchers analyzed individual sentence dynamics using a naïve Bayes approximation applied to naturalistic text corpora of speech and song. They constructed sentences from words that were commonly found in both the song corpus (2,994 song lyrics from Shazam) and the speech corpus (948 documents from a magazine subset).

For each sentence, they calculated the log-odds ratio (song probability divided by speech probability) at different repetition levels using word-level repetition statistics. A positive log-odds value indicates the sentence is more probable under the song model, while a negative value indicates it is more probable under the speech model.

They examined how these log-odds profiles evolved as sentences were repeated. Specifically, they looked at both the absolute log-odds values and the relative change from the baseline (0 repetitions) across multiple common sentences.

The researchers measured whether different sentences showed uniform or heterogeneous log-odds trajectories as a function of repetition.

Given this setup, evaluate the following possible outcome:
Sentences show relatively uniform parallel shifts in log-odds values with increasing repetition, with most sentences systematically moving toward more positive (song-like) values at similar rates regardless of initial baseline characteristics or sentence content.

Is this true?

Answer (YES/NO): NO